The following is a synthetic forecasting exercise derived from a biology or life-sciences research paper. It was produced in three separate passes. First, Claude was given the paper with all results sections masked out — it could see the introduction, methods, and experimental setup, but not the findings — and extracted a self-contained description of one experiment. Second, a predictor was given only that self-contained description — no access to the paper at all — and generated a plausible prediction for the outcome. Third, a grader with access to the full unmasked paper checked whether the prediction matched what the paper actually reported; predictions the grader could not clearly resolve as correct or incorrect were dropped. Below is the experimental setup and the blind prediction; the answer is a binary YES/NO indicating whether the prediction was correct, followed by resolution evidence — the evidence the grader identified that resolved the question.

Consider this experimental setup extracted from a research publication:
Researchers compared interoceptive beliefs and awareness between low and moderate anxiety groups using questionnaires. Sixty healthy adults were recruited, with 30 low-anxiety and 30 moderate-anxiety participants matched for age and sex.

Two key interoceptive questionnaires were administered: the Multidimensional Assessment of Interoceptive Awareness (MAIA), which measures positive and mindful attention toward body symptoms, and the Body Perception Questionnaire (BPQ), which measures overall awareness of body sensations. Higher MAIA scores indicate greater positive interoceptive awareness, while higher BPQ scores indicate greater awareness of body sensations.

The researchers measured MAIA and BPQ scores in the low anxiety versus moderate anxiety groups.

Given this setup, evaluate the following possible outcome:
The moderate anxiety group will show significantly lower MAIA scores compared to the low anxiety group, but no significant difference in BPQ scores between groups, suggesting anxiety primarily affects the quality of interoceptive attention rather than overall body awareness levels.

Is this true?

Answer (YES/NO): NO